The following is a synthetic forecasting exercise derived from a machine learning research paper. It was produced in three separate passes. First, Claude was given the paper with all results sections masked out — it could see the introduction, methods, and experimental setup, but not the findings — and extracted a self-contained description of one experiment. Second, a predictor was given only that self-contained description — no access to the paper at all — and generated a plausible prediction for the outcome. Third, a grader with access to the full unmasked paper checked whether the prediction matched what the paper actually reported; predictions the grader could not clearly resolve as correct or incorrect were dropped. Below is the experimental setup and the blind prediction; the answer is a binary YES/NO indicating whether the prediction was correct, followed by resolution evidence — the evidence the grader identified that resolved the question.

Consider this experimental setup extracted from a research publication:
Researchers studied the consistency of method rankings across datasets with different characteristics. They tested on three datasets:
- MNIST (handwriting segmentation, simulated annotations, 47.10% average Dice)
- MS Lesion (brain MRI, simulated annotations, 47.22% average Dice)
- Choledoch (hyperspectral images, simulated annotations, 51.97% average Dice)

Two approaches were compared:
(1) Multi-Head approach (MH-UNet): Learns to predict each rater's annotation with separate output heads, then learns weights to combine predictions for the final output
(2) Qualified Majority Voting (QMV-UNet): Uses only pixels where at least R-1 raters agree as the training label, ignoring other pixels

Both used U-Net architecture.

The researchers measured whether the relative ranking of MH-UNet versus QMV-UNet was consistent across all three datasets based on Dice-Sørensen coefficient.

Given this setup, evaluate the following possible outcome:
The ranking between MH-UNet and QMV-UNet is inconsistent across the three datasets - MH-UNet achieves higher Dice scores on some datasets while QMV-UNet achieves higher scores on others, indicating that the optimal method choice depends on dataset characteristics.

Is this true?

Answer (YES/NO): NO